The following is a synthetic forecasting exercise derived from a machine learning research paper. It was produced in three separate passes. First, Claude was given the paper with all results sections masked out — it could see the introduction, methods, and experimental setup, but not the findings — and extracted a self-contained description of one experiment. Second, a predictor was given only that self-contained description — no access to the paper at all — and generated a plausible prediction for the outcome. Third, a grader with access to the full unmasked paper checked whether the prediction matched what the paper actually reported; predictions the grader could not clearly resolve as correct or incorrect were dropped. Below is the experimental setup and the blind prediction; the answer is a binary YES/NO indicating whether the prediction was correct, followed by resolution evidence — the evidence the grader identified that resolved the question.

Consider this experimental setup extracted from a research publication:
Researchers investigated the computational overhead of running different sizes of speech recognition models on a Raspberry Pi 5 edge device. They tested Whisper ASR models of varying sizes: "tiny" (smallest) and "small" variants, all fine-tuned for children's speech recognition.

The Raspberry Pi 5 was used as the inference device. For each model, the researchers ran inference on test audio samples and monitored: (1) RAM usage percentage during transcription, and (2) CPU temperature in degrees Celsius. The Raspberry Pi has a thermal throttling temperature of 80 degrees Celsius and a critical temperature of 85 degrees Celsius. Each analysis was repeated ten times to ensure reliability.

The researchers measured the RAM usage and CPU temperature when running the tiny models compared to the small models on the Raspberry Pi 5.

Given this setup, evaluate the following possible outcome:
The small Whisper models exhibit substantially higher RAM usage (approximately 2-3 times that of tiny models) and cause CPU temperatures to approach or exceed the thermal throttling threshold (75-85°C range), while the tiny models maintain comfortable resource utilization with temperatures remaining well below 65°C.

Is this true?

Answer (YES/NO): NO